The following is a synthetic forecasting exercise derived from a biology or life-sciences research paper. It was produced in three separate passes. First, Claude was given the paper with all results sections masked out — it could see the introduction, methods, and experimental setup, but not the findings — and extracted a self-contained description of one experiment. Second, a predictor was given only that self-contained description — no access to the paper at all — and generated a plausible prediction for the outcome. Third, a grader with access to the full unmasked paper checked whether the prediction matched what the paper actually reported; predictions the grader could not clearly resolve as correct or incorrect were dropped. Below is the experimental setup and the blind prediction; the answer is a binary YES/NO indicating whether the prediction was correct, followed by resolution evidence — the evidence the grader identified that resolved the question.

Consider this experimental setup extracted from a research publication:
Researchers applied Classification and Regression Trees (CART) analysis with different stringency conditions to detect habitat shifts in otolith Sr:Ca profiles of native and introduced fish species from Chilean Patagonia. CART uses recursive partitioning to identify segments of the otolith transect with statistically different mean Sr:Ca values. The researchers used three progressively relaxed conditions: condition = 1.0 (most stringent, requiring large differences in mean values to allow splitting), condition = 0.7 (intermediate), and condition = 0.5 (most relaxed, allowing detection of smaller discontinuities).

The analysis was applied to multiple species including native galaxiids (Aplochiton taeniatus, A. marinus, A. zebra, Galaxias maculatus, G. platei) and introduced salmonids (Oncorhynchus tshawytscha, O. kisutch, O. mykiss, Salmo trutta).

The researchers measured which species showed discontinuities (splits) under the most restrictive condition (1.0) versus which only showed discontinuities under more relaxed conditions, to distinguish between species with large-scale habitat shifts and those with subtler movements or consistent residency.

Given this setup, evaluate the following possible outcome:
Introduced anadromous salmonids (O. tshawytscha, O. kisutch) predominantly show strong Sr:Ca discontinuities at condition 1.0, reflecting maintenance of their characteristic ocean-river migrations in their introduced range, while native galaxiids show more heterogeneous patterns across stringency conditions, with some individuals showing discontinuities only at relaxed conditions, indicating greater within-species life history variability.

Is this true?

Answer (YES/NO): NO